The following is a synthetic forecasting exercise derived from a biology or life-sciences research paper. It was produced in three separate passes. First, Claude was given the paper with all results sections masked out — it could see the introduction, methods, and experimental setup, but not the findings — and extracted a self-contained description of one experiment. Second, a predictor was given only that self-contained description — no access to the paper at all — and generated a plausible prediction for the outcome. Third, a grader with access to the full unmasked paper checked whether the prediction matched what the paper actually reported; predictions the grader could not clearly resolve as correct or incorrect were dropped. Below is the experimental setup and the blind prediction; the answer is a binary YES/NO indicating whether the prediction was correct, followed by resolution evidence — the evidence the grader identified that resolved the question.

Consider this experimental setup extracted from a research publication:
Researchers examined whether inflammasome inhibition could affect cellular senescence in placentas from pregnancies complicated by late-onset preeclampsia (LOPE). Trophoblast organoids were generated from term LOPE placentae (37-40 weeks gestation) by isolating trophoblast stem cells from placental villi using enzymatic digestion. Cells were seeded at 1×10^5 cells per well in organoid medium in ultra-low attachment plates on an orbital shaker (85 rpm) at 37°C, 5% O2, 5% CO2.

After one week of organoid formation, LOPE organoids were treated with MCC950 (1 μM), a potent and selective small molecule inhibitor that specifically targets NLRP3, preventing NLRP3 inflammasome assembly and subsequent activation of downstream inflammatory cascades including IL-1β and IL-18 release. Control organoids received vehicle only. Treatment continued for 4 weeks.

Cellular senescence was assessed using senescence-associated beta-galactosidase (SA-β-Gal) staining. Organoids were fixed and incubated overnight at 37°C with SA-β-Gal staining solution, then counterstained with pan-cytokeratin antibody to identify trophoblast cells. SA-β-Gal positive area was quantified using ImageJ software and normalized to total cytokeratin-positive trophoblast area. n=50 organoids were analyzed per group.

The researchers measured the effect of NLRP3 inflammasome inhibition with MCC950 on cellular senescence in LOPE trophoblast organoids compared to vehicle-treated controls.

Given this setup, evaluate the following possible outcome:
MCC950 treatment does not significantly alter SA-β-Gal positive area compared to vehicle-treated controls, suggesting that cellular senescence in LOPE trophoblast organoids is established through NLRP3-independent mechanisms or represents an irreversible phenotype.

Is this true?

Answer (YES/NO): YES